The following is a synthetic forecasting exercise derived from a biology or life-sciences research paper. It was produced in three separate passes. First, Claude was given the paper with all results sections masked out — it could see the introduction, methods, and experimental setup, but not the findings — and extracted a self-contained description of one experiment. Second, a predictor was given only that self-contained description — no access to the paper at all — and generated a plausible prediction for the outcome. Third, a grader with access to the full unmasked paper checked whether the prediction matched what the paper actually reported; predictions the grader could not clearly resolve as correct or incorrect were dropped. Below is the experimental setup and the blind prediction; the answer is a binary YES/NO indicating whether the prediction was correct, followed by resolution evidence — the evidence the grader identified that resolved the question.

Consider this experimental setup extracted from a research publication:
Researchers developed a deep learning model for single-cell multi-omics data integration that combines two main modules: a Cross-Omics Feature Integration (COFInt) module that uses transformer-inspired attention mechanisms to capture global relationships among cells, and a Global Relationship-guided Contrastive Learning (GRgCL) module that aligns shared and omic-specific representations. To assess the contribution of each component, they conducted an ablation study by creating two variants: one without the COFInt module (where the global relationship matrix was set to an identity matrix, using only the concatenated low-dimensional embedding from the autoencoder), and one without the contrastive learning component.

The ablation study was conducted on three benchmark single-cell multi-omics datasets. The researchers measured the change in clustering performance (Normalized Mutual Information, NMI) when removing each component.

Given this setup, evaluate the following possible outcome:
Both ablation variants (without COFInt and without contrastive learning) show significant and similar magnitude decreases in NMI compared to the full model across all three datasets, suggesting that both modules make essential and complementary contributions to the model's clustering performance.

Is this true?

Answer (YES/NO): NO